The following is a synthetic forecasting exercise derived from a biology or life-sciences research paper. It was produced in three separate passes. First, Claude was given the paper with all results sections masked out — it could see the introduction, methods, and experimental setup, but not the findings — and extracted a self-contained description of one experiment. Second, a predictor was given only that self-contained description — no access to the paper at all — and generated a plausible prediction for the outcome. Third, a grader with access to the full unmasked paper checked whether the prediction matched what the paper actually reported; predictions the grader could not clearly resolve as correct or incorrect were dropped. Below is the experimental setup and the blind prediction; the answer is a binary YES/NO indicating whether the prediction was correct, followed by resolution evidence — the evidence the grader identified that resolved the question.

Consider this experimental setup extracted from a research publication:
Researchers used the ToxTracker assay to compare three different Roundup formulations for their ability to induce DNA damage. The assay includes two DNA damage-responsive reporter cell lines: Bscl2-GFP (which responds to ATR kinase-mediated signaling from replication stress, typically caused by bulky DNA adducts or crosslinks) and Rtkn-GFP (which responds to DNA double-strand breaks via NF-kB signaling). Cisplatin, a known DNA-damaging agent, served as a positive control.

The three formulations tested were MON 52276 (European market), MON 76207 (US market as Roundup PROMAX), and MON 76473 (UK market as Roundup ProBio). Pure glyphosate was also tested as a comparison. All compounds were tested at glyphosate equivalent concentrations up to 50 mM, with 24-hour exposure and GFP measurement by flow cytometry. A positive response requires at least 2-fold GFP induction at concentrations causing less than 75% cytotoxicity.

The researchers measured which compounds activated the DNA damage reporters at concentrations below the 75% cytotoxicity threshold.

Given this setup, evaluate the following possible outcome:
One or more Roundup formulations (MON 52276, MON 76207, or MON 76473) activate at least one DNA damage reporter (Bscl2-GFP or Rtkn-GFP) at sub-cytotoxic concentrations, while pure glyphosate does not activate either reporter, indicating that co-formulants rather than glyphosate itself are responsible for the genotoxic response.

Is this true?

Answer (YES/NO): NO